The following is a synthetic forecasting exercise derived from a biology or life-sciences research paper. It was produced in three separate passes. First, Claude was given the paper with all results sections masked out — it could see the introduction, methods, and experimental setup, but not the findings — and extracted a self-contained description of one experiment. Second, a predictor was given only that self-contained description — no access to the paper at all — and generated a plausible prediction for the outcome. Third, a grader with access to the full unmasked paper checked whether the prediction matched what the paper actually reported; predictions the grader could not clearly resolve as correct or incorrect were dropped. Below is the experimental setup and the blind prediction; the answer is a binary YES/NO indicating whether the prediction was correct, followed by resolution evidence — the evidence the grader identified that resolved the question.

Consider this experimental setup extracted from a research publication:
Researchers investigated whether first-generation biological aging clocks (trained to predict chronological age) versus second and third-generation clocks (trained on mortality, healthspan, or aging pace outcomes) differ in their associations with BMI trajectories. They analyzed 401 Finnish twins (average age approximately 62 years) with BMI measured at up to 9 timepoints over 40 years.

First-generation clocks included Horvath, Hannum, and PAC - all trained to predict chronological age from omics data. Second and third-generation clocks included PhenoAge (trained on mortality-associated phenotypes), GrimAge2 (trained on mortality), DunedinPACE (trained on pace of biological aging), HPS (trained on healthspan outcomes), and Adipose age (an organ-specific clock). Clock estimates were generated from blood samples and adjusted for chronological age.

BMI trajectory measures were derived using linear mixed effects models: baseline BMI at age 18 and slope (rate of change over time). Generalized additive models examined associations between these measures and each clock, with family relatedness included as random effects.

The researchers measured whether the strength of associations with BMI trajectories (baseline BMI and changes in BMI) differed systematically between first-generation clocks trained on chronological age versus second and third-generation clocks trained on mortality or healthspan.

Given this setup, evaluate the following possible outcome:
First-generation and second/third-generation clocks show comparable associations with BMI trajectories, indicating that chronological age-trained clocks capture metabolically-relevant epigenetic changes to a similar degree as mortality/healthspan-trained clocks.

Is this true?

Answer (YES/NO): NO